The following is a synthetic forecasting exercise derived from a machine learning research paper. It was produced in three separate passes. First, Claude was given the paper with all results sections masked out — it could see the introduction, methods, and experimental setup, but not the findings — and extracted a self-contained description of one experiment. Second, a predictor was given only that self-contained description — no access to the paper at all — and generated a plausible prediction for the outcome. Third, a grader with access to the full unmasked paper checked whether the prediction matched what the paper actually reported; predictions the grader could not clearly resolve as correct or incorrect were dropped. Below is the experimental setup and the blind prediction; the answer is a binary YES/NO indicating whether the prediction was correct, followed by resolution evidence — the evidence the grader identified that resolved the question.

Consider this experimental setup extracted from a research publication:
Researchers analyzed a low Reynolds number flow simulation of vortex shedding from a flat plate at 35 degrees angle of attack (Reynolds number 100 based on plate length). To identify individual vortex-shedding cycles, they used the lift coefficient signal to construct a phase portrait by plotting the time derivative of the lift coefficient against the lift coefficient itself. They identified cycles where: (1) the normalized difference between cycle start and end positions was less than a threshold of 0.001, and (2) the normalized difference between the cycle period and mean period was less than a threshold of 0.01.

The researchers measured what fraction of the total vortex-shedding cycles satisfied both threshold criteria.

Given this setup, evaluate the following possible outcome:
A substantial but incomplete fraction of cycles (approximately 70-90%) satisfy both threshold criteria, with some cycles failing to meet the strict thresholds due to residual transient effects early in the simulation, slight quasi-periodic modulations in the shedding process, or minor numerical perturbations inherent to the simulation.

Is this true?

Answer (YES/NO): NO